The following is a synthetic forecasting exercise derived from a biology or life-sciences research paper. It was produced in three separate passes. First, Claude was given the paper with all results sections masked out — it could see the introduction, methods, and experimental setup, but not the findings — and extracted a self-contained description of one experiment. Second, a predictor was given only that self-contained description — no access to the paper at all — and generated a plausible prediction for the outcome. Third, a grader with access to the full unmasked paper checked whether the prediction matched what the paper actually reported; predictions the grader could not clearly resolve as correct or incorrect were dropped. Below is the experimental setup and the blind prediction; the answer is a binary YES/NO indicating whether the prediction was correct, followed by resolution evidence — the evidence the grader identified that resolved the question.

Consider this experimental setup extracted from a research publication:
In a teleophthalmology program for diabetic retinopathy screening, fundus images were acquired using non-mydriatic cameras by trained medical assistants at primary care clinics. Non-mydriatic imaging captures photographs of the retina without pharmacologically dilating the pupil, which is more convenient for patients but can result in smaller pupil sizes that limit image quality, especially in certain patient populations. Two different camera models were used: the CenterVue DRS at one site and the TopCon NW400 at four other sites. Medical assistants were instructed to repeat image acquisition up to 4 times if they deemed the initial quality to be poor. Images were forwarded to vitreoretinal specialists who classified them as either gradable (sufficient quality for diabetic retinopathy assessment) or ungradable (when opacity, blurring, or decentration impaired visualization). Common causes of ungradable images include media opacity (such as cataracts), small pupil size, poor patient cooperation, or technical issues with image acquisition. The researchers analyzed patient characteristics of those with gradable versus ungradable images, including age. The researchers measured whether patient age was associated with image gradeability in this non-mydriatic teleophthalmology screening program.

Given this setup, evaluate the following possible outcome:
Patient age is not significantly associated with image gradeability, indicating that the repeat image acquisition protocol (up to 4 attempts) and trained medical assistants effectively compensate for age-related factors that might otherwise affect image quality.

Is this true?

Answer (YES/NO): NO